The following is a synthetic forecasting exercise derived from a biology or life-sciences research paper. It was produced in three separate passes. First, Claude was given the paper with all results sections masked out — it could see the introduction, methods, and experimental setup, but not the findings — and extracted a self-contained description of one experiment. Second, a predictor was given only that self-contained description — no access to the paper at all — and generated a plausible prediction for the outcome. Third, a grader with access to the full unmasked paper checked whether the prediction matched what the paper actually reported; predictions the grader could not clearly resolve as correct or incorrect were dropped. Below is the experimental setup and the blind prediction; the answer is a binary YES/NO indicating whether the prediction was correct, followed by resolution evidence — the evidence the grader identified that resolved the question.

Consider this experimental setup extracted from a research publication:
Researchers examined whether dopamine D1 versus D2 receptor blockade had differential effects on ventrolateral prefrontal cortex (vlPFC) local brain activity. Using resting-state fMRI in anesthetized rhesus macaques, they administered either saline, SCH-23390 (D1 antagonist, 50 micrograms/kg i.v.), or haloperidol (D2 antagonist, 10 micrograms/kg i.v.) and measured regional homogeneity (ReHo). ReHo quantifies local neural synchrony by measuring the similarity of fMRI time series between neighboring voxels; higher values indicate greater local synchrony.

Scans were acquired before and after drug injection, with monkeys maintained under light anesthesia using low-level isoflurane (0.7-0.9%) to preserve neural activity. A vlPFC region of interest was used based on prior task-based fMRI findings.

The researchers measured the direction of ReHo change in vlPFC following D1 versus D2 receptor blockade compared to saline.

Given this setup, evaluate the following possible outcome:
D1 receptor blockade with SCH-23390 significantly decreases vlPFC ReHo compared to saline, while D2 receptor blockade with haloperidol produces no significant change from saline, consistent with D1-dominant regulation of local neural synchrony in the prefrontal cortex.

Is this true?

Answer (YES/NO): NO